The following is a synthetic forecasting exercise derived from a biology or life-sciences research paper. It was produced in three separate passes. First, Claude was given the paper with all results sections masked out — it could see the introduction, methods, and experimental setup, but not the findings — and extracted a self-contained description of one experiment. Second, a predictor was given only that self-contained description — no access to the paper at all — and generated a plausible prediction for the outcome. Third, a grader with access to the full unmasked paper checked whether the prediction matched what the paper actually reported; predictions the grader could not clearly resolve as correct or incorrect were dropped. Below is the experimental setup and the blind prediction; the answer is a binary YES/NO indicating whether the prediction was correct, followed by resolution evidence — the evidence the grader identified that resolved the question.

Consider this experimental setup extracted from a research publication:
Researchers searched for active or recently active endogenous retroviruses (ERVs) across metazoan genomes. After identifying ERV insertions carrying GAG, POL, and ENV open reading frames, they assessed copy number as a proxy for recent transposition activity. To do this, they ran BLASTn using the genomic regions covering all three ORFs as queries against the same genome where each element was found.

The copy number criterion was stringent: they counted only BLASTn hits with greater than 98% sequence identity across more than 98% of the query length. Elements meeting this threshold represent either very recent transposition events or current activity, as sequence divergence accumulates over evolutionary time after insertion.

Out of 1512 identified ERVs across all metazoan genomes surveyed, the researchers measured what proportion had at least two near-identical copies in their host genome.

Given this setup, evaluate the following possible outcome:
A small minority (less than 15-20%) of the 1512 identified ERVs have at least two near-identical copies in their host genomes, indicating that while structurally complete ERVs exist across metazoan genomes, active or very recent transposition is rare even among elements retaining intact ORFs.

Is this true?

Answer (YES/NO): NO